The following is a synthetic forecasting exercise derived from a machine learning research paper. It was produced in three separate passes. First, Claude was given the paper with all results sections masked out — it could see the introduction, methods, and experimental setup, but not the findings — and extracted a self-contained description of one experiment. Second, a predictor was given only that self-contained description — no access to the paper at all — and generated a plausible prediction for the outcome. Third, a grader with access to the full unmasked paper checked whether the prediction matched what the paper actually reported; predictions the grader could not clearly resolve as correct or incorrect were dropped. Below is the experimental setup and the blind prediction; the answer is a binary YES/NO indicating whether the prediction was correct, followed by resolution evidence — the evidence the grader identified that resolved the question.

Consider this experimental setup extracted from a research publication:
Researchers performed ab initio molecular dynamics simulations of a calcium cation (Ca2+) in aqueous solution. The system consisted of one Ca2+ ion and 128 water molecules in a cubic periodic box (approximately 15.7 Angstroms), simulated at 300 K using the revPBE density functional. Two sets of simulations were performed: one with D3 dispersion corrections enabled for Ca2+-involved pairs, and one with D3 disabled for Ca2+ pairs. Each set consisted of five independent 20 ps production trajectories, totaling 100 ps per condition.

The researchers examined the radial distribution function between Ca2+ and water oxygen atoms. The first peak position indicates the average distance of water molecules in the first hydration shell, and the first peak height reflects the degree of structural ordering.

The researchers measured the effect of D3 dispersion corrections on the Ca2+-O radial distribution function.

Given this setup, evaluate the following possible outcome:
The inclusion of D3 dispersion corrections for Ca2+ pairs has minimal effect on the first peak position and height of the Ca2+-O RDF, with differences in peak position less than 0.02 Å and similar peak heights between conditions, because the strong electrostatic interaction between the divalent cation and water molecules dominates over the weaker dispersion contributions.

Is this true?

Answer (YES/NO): YES